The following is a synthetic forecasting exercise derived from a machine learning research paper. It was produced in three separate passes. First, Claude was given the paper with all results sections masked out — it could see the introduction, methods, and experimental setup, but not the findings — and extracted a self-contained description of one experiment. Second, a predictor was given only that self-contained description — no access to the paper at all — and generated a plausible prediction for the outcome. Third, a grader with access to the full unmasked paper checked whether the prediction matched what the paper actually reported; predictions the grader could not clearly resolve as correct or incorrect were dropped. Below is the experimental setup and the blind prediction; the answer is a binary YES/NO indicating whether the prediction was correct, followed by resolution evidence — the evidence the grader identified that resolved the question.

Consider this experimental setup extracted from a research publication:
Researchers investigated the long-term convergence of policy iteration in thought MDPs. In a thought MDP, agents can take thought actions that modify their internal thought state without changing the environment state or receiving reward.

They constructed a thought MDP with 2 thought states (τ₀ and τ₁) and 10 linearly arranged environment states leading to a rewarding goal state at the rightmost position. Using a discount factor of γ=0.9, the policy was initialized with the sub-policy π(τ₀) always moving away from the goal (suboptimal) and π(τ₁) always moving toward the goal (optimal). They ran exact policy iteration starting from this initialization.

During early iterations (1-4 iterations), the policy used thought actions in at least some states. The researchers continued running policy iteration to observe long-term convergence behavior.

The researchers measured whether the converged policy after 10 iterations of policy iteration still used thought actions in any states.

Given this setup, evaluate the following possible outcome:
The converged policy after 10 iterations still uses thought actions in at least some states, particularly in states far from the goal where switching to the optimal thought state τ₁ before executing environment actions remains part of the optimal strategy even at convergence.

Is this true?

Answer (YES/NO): NO